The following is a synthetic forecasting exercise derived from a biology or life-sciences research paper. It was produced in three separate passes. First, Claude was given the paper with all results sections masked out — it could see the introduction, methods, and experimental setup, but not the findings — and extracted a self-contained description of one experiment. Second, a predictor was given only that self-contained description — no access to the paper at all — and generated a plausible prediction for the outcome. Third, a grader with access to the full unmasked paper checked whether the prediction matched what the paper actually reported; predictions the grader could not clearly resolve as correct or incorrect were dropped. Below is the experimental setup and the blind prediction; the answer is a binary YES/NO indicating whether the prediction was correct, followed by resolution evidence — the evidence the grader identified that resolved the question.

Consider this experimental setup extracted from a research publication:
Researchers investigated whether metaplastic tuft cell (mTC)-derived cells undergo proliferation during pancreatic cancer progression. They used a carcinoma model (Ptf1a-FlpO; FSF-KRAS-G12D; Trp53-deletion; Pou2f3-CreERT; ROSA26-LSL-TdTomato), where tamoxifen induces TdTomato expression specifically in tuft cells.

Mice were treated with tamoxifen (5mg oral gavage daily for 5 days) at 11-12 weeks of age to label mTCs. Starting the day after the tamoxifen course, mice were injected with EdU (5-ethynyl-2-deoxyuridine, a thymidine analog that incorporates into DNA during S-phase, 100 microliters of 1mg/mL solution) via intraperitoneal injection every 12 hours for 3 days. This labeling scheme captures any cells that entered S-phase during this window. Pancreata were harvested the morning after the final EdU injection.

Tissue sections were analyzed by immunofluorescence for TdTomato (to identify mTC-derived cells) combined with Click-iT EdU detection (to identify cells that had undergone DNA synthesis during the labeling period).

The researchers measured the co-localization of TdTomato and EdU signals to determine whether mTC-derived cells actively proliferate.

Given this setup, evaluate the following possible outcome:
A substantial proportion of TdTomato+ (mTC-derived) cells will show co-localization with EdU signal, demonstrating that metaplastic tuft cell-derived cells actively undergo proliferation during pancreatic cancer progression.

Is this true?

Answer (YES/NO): NO